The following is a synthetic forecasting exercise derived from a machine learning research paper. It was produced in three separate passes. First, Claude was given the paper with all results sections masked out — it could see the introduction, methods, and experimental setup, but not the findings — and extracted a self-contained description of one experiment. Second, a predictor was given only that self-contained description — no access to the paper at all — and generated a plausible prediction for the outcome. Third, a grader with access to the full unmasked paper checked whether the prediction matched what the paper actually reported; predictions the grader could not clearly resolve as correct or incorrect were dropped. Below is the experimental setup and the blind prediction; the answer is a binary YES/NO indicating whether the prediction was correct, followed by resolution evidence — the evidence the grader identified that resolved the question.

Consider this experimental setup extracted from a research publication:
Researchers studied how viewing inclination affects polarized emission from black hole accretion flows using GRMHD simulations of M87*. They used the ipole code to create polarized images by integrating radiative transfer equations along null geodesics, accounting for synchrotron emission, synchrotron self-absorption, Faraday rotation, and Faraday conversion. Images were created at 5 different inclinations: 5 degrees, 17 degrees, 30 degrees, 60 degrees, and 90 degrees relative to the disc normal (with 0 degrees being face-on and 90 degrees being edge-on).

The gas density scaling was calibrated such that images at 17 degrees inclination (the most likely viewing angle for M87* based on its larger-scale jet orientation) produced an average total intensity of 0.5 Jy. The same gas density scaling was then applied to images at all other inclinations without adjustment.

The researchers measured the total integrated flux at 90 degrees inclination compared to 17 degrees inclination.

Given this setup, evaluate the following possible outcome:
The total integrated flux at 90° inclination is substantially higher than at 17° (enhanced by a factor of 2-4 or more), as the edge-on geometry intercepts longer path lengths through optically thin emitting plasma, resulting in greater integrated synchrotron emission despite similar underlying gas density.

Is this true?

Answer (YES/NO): YES